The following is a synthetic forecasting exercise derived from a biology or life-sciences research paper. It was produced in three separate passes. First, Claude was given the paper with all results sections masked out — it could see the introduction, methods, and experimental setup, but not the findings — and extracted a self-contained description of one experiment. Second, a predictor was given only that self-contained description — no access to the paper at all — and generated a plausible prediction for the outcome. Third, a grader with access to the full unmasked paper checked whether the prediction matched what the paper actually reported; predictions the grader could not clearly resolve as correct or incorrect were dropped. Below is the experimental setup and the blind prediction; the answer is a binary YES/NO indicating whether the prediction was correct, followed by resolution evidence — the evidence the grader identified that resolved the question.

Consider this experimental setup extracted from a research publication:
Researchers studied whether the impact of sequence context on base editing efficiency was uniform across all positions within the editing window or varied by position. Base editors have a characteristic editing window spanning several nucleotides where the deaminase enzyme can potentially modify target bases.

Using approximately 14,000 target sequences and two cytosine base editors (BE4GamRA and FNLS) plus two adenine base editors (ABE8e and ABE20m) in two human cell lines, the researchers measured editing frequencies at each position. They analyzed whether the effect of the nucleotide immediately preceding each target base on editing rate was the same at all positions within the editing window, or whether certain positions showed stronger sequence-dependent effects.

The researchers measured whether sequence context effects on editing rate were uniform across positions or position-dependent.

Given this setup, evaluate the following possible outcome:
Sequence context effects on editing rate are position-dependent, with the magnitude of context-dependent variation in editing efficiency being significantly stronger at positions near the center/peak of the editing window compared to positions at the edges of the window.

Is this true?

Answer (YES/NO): NO